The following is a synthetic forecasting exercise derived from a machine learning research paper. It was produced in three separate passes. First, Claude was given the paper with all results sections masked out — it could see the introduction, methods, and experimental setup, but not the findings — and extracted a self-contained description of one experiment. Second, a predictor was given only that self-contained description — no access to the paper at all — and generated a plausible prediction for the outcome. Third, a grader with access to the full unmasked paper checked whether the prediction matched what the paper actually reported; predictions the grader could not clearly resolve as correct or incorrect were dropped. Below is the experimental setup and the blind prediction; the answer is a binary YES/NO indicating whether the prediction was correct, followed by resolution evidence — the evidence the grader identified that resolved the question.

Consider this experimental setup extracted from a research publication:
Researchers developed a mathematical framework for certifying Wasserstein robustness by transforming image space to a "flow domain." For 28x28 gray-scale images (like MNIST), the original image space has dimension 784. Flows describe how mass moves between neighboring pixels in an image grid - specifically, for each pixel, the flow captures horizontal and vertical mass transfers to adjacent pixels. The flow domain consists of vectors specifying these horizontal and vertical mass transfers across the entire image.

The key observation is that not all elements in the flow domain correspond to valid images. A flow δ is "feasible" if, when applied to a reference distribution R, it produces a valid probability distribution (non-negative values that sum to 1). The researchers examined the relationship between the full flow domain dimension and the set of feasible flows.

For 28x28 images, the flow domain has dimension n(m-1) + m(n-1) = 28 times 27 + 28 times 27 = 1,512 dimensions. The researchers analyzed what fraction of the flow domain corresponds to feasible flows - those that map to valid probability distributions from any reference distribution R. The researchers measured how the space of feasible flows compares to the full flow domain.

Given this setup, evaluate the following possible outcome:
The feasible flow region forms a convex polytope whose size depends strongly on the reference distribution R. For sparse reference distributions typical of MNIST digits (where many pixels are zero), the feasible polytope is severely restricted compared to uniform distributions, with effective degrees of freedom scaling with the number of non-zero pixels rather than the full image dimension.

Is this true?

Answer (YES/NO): NO